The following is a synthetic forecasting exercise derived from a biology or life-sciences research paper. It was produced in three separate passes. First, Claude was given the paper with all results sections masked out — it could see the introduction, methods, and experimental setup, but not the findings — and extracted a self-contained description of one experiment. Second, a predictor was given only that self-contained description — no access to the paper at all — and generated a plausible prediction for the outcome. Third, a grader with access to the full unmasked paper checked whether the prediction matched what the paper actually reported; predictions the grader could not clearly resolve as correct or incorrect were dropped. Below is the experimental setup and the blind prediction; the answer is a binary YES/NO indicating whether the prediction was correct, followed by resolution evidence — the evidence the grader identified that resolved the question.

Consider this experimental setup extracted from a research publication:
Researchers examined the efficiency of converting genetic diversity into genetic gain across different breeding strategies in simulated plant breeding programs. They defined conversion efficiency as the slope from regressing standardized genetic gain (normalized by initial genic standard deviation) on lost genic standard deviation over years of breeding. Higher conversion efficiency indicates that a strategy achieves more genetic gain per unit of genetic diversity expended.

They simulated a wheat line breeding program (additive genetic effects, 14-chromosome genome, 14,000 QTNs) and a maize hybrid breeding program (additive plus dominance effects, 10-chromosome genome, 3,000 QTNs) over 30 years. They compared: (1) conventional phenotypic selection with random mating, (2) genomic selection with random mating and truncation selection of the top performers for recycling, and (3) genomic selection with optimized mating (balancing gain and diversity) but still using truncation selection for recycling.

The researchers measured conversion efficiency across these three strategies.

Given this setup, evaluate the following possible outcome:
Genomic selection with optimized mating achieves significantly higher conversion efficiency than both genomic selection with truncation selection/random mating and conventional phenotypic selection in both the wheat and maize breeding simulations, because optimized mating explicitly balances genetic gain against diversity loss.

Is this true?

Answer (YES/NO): NO